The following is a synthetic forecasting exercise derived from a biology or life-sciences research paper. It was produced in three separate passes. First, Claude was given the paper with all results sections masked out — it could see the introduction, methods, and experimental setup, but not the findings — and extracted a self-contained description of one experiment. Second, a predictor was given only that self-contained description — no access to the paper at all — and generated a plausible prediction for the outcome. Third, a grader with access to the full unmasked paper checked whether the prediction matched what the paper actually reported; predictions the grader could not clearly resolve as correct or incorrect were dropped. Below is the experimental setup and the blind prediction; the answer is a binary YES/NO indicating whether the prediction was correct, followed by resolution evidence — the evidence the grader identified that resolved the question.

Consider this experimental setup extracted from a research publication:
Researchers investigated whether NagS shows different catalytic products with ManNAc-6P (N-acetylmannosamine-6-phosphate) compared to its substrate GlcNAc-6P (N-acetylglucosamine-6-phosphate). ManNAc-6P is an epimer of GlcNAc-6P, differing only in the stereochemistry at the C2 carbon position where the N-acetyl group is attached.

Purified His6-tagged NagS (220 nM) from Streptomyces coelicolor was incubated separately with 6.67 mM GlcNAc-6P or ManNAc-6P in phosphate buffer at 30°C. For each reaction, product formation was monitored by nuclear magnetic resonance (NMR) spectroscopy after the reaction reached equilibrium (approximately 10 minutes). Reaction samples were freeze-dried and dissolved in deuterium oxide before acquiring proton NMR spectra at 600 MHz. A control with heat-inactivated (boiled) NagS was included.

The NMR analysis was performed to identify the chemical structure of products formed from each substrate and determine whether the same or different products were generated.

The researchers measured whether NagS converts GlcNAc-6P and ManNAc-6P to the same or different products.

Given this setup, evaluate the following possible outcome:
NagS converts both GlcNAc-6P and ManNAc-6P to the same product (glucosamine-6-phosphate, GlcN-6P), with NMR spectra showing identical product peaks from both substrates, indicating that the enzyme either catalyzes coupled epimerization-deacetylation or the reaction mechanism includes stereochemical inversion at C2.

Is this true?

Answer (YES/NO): NO